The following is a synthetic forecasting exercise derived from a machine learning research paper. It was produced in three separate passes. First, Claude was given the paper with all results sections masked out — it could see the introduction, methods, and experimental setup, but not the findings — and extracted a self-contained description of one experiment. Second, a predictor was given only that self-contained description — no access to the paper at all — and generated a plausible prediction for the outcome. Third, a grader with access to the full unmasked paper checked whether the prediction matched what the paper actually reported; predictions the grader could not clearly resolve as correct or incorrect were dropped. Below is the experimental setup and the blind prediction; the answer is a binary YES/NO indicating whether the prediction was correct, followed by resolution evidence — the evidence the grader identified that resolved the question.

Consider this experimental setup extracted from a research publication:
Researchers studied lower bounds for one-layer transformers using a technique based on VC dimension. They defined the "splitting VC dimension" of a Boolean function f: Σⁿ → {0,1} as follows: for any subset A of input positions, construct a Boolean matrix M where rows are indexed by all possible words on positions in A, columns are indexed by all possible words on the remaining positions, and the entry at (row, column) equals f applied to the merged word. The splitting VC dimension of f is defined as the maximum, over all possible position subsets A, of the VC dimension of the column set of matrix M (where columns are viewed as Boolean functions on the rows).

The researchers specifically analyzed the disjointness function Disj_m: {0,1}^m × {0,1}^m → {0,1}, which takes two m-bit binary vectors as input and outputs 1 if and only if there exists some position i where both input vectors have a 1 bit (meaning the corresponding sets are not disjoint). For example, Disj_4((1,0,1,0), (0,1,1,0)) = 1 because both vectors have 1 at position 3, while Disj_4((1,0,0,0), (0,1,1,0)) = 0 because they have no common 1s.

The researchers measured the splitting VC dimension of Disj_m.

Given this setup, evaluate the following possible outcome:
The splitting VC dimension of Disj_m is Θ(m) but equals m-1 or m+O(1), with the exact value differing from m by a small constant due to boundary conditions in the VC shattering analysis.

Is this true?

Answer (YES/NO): NO